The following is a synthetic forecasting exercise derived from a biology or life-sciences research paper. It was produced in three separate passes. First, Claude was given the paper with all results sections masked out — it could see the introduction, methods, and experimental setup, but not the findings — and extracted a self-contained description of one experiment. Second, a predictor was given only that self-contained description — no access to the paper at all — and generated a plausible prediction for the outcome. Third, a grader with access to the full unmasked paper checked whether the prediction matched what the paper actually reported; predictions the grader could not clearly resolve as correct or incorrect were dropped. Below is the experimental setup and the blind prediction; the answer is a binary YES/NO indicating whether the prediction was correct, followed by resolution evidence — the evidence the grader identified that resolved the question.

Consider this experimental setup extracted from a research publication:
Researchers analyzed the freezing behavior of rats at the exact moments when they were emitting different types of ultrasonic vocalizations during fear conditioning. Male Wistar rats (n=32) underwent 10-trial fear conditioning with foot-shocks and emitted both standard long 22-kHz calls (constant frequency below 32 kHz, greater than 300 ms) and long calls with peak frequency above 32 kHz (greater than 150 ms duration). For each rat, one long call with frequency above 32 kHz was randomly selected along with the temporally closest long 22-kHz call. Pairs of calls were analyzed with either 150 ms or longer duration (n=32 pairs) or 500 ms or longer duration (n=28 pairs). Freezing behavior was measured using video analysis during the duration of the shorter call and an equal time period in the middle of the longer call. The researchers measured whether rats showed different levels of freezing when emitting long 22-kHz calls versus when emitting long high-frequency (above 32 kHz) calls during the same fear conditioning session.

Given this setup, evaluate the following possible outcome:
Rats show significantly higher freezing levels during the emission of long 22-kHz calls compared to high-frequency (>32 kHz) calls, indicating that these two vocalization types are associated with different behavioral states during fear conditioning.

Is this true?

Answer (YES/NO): NO